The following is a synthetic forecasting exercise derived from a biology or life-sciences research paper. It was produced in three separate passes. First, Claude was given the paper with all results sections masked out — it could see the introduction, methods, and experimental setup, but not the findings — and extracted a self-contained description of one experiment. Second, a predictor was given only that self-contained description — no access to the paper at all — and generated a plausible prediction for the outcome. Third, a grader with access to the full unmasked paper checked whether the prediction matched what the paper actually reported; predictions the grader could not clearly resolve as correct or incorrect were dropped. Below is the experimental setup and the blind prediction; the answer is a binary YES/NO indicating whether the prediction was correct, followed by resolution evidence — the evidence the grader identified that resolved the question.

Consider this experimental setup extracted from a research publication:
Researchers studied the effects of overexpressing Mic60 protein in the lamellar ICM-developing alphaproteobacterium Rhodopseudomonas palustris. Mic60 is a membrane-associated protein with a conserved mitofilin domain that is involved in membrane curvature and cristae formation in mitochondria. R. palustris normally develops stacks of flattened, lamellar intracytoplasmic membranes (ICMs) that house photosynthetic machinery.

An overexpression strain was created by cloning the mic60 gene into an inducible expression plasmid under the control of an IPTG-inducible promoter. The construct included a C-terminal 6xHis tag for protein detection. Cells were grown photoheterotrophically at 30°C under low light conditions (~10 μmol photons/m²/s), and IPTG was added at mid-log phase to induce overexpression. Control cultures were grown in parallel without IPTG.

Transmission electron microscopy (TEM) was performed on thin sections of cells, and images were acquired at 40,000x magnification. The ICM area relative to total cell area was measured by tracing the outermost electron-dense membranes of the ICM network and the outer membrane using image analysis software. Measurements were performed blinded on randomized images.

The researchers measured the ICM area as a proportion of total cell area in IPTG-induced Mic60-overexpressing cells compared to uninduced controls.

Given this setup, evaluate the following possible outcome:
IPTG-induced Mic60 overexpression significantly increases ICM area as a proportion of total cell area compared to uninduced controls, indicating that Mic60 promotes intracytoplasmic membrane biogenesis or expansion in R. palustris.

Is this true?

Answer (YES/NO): YES